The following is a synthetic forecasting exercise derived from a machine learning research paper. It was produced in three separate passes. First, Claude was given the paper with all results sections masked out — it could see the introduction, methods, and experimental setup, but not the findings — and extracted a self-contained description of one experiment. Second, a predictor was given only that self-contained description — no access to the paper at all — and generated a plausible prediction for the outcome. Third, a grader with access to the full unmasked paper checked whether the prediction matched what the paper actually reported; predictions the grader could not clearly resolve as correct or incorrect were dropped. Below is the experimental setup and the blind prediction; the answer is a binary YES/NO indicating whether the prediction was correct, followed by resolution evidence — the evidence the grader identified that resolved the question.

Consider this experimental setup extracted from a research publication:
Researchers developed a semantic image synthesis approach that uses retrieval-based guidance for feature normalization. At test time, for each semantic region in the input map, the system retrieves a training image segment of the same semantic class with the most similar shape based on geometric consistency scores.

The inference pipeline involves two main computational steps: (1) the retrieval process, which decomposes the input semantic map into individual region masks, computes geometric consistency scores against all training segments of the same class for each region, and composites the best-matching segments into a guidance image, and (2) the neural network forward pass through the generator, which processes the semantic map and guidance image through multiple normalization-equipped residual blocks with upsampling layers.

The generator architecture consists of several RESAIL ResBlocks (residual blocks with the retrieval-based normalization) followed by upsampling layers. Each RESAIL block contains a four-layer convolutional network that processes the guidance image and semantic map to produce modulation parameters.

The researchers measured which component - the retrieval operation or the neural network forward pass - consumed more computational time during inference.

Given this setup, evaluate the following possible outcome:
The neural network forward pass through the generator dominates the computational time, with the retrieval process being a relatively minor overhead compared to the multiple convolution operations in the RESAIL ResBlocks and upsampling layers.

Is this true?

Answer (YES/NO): NO